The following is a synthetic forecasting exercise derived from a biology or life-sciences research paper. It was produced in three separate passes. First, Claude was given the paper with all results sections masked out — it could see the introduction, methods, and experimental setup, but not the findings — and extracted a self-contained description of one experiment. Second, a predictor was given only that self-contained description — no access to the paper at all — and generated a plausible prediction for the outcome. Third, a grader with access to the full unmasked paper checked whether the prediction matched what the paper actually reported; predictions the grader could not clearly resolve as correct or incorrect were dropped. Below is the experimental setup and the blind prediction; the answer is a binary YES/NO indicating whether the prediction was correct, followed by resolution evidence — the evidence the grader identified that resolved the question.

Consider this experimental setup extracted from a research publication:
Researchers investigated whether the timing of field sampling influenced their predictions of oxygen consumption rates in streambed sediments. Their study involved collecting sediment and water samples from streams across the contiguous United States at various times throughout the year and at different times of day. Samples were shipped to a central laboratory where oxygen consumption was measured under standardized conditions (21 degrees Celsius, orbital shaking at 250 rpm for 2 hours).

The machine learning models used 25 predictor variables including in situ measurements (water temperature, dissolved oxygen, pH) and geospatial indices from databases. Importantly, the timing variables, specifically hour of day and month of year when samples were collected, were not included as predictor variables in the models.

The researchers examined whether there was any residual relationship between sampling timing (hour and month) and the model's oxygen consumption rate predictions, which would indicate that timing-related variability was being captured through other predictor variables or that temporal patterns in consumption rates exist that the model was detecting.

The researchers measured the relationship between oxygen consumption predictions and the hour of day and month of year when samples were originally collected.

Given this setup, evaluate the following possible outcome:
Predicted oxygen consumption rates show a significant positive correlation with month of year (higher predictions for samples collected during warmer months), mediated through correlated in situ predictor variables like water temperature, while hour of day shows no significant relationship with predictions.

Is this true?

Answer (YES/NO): NO